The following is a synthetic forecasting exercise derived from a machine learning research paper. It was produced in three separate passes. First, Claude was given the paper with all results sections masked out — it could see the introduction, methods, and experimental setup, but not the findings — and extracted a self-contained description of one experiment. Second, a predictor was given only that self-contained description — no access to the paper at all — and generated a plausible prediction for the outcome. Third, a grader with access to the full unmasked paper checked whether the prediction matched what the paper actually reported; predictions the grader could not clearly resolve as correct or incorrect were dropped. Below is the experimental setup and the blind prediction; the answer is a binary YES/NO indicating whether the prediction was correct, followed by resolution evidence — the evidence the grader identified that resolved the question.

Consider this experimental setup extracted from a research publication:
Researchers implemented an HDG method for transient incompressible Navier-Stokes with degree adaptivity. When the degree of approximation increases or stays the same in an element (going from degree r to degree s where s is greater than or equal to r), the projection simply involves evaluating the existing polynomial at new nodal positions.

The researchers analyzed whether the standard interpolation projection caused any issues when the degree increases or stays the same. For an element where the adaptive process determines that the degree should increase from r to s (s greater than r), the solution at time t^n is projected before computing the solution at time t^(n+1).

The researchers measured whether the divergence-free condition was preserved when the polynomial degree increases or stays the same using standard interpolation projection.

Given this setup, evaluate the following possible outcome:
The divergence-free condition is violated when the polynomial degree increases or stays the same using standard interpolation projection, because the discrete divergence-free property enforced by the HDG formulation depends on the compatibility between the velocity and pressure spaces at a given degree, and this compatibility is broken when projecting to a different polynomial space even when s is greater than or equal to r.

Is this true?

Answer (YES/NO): NO